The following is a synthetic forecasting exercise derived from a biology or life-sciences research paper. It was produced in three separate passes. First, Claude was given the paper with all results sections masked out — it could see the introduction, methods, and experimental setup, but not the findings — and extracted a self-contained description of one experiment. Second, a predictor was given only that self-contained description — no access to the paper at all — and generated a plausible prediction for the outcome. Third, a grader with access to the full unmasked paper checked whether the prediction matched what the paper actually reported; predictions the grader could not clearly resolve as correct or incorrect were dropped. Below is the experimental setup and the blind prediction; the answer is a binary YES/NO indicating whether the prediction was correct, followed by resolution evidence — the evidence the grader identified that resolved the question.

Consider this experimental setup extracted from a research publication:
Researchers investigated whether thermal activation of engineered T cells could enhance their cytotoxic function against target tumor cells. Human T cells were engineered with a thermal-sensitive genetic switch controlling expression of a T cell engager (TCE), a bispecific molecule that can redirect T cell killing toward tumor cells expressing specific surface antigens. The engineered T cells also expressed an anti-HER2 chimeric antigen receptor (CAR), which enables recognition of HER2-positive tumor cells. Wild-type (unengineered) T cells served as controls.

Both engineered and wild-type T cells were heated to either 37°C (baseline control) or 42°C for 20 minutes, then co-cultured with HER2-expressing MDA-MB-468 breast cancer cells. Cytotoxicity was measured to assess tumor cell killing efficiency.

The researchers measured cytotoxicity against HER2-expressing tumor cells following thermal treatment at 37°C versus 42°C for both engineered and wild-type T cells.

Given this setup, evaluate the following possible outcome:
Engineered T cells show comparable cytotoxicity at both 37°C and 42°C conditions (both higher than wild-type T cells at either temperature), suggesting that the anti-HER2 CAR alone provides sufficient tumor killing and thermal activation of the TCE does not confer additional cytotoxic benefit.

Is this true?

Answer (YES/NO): NO